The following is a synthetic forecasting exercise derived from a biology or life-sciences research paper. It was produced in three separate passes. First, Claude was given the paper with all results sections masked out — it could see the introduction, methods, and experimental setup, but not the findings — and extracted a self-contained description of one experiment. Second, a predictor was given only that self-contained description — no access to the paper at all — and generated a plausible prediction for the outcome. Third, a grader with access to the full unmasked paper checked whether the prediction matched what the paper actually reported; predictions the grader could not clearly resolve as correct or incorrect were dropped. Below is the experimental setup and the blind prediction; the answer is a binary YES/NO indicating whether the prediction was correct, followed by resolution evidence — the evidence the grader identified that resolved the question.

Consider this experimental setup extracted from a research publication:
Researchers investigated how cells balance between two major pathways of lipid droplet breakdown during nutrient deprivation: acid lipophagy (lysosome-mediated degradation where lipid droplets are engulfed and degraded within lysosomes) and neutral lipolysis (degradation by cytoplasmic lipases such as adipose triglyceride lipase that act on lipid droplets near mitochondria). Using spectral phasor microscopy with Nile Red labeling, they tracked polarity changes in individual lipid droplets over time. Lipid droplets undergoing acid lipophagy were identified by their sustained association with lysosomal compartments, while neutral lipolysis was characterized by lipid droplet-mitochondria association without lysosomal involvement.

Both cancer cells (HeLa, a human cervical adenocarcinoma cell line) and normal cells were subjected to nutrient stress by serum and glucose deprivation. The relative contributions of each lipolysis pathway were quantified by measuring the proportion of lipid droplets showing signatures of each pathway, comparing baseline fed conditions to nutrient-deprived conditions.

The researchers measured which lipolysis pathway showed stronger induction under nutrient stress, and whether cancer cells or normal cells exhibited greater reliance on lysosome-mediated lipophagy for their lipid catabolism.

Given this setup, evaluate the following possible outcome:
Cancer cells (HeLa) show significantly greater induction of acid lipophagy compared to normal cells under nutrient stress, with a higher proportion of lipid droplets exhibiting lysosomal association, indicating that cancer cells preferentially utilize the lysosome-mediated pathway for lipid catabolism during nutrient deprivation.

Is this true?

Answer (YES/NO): NO